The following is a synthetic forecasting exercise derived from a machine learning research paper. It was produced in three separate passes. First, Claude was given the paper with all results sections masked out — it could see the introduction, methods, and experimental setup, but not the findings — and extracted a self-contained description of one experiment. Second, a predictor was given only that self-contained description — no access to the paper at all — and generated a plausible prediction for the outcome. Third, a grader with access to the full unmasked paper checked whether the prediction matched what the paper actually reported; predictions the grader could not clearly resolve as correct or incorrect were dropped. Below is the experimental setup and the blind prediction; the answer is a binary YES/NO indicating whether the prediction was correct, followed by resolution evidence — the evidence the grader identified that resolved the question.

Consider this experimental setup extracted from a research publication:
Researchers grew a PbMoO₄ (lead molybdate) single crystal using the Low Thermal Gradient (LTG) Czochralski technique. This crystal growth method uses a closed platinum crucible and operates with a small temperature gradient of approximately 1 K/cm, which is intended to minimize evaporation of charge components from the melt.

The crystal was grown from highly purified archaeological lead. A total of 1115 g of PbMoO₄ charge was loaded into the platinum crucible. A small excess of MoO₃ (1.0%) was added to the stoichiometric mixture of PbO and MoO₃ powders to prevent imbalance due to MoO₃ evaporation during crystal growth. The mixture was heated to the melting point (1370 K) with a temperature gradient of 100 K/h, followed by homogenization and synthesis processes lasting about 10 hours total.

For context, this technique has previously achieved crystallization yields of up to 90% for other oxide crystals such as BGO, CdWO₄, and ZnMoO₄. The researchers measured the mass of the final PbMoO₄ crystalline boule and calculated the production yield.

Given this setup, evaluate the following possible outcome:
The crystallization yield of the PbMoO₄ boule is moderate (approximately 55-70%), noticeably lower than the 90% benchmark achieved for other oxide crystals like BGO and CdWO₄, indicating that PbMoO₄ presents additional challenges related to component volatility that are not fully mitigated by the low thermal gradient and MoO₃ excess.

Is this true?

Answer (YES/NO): NO